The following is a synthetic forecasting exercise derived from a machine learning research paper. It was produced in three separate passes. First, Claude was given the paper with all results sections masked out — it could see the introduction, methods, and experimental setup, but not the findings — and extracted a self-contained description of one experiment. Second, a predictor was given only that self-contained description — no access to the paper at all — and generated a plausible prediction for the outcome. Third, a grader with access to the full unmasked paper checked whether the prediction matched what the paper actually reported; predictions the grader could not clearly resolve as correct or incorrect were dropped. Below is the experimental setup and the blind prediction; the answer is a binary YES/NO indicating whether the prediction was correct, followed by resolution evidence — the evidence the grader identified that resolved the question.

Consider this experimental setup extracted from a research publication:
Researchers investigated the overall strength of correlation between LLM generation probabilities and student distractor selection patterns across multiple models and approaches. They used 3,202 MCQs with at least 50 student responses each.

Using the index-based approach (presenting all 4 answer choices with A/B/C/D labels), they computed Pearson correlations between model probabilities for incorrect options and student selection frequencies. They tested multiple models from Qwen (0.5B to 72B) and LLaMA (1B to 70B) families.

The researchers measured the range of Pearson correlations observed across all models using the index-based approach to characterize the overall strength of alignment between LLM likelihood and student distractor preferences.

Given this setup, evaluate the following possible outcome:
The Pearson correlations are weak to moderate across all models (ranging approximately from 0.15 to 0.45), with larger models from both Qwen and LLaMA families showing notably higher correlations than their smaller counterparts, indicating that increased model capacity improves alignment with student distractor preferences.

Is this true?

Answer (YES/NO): NO